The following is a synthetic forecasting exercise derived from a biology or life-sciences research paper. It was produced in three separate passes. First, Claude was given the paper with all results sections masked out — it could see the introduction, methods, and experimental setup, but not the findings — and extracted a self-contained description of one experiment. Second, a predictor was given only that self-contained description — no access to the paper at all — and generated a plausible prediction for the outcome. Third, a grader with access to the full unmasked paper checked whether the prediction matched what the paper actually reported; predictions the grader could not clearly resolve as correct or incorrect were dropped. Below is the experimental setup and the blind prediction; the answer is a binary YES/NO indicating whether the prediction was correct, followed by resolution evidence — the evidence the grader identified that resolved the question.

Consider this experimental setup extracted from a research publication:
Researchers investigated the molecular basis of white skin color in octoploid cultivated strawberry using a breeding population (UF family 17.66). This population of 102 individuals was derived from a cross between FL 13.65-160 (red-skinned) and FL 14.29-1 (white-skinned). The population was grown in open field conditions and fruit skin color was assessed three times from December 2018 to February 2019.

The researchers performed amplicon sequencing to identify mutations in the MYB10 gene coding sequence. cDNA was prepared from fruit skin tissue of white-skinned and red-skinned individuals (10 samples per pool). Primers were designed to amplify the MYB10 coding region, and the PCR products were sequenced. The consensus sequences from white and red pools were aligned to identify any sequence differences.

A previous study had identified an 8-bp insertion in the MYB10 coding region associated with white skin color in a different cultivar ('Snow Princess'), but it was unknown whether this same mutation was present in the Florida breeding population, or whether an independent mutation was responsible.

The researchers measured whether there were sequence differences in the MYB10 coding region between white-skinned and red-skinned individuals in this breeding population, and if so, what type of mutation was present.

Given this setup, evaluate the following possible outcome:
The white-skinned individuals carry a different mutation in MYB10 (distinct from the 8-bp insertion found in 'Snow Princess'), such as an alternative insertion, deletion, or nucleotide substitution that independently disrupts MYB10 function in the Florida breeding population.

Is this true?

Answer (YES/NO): NO